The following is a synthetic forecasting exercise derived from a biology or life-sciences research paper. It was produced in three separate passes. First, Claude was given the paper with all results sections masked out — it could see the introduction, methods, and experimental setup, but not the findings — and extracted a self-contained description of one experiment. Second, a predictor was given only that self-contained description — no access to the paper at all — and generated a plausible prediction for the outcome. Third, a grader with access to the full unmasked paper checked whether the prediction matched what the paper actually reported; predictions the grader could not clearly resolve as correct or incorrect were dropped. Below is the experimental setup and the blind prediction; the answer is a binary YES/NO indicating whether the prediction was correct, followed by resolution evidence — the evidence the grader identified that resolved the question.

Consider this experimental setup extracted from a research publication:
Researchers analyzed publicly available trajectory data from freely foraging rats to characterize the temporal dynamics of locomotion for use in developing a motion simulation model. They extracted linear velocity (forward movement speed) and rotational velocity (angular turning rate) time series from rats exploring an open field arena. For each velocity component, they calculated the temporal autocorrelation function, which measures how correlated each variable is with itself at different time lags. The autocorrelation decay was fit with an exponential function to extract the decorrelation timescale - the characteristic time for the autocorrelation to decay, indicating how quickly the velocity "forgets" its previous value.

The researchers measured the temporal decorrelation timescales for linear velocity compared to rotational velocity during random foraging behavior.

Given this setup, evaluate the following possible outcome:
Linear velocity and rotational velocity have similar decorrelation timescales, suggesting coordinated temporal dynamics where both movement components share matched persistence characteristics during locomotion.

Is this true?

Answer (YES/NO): NO